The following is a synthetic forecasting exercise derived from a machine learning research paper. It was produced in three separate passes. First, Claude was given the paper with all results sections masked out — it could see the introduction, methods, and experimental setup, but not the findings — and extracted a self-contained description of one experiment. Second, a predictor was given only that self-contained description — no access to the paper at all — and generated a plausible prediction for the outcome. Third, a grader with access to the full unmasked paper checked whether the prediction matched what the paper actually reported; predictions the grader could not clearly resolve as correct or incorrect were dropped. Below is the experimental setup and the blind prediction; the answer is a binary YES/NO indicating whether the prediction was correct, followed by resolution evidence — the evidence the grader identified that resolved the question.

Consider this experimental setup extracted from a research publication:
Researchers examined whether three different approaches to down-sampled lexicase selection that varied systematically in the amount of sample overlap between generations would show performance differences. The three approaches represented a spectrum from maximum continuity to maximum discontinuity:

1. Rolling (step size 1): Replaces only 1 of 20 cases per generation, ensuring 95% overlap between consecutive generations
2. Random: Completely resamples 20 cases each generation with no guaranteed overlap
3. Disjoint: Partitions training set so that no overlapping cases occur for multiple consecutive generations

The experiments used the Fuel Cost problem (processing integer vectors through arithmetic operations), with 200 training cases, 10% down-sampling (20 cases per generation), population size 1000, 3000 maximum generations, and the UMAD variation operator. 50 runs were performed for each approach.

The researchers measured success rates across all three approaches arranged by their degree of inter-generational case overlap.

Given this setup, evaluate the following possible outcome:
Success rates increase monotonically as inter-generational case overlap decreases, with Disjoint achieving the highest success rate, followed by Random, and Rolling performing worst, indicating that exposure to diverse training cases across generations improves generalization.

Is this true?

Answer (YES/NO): NO